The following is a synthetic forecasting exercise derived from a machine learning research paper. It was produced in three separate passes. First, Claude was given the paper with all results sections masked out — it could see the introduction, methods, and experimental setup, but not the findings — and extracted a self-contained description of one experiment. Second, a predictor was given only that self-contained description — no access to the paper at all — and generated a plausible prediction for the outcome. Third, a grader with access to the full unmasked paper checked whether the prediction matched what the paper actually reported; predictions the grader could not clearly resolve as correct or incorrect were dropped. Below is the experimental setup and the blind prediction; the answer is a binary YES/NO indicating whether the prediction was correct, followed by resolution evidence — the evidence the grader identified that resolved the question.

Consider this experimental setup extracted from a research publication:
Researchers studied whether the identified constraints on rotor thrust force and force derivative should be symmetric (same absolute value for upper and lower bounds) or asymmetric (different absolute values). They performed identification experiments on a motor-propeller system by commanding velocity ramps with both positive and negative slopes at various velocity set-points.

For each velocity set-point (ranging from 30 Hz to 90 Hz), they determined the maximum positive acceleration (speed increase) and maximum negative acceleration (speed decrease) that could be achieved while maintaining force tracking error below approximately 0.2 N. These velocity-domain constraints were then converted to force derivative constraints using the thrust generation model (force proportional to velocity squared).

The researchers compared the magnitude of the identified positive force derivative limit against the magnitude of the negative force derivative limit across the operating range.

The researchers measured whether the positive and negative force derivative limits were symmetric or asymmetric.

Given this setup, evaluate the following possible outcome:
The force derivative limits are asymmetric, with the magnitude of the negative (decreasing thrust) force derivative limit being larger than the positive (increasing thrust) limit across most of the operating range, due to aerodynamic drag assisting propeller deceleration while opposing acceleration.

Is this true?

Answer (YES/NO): NO